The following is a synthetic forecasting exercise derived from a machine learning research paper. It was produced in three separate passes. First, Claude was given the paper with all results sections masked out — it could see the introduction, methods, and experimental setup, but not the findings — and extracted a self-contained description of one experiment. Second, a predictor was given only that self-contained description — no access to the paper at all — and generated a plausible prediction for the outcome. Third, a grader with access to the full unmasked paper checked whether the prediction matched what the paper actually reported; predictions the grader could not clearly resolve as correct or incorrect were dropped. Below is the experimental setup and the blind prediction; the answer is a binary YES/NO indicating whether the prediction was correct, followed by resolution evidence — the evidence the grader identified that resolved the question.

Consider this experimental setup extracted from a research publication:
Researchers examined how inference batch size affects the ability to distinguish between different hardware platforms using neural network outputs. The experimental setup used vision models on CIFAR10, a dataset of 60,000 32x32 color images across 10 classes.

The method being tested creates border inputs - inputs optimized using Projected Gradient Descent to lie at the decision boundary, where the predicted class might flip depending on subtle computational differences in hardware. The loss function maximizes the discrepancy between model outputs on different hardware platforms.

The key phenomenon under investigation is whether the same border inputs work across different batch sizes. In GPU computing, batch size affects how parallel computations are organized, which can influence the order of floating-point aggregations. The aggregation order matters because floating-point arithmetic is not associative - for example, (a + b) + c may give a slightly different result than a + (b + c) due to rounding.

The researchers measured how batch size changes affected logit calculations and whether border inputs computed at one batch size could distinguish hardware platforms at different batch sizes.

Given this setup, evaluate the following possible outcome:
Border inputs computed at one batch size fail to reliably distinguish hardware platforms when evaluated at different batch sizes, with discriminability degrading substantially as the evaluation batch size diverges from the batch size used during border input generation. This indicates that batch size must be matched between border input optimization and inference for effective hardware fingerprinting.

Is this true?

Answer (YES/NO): YES